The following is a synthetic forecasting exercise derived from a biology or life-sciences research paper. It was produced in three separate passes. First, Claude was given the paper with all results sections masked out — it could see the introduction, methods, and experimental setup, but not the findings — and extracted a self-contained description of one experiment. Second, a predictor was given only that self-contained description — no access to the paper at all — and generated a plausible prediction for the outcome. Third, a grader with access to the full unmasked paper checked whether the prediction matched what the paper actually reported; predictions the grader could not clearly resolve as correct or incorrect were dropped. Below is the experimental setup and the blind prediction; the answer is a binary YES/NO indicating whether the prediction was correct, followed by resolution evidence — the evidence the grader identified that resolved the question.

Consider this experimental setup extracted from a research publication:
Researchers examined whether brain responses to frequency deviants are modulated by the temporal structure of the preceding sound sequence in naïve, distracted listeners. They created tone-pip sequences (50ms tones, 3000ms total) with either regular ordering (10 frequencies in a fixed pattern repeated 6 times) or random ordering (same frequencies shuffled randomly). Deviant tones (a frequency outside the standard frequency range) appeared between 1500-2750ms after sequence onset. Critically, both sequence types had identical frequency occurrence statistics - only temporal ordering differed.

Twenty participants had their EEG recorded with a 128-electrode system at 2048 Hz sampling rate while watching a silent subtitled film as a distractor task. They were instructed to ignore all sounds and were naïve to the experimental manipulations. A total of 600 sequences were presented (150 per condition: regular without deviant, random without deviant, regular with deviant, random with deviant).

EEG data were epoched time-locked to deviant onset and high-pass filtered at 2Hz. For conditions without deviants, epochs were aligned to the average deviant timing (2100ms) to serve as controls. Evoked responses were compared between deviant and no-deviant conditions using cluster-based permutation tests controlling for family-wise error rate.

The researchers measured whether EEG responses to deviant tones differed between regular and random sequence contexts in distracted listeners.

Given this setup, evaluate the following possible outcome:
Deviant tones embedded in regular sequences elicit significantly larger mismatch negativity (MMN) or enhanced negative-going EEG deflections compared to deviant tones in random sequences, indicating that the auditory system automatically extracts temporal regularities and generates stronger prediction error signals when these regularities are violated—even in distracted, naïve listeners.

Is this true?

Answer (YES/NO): YES